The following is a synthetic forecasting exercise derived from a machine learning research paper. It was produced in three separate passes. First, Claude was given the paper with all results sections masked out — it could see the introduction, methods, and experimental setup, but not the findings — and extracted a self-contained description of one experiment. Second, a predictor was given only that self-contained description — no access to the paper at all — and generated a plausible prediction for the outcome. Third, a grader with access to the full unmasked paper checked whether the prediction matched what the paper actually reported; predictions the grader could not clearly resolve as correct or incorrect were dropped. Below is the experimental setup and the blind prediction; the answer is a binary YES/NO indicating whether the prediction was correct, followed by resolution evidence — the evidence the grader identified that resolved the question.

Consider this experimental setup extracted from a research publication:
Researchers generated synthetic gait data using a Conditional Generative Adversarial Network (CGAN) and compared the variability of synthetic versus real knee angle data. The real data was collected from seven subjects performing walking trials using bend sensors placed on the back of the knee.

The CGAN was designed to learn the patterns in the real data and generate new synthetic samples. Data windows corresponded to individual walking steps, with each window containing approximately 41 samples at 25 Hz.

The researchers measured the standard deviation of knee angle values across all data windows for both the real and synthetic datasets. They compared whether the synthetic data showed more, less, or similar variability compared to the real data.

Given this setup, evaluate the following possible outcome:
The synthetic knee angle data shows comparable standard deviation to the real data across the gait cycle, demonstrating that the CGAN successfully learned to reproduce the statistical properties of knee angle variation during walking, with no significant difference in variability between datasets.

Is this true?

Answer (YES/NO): NO